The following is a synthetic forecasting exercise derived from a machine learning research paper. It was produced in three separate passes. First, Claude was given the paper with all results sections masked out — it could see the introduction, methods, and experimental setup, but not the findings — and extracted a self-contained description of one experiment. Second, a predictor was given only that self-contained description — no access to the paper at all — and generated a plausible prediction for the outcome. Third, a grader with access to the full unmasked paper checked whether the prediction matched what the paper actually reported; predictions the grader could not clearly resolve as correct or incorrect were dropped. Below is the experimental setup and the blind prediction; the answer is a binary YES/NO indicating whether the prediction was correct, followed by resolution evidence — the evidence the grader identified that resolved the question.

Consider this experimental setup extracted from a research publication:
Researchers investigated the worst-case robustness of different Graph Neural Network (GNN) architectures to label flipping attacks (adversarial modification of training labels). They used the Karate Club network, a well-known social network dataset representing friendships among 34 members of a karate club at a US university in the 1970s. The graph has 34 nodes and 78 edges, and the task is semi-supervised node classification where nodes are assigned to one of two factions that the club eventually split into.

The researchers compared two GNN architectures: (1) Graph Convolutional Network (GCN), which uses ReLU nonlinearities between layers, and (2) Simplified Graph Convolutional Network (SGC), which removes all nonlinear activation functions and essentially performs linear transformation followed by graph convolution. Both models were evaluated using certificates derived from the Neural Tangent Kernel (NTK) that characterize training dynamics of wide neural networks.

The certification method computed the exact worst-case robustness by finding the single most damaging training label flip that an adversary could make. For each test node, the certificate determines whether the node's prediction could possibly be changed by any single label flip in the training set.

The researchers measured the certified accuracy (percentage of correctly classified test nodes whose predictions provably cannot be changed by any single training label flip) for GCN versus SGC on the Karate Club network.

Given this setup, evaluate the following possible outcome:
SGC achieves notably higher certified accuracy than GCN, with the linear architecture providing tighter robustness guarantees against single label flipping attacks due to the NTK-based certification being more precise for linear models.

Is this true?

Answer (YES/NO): YES